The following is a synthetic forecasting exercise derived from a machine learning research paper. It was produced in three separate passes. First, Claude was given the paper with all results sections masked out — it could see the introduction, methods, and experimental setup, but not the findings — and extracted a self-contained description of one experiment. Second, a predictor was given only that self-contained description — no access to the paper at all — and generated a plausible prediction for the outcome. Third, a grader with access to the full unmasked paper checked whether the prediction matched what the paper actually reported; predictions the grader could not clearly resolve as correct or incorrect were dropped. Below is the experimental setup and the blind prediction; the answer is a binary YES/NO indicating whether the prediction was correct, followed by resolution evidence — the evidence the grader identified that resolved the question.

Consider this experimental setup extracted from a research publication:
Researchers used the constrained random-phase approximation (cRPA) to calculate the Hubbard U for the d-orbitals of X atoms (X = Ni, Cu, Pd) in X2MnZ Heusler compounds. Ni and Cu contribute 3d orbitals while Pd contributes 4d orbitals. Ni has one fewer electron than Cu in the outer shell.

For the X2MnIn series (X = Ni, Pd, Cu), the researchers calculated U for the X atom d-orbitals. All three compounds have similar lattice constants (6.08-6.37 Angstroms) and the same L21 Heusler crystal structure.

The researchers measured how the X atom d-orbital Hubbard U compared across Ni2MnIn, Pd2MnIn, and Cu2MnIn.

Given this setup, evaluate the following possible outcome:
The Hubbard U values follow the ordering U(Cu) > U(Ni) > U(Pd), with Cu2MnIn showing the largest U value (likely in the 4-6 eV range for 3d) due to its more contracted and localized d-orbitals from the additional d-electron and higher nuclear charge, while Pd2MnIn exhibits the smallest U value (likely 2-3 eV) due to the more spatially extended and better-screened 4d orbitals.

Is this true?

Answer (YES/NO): YES